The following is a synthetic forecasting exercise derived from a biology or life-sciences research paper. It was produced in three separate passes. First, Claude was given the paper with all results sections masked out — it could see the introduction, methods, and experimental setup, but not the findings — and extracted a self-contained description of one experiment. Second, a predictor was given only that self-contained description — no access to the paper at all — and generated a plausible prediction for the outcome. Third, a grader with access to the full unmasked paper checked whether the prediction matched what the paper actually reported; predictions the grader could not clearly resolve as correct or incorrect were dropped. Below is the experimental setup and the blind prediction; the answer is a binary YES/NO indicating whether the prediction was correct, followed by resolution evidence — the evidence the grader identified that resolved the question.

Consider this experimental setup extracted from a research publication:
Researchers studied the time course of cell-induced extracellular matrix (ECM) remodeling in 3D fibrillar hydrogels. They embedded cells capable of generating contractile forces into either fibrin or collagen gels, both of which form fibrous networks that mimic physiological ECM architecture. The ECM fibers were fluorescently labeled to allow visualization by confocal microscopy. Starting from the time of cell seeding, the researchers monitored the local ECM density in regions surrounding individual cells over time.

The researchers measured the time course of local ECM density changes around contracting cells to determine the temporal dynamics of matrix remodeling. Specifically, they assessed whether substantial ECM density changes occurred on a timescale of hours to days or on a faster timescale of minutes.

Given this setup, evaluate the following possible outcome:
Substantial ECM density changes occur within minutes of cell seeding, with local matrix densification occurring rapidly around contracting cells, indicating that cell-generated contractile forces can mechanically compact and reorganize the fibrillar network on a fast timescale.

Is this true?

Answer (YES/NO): YES